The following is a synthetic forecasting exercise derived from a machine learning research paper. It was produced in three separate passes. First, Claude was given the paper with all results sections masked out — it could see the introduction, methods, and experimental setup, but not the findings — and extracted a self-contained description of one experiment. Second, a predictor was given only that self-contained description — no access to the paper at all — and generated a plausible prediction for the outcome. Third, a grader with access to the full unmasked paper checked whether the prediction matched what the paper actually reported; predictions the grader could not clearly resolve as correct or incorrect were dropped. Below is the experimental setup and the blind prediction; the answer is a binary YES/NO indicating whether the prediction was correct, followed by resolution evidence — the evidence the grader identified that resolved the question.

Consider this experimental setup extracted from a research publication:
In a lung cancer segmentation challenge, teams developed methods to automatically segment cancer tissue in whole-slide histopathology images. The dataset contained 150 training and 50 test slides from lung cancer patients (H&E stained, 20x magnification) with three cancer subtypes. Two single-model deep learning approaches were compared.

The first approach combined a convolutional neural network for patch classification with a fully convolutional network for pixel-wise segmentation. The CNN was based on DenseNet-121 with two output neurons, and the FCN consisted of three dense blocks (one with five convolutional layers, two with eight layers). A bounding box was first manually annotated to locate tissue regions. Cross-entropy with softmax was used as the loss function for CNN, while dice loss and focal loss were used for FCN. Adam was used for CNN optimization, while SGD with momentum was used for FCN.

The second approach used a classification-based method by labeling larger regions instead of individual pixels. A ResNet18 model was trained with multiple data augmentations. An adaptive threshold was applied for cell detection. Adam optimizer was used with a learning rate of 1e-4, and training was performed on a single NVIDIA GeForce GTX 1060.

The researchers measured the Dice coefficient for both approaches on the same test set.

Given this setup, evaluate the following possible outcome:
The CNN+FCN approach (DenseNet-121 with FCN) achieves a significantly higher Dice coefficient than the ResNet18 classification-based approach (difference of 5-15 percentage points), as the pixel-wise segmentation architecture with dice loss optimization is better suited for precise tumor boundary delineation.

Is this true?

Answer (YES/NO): NO